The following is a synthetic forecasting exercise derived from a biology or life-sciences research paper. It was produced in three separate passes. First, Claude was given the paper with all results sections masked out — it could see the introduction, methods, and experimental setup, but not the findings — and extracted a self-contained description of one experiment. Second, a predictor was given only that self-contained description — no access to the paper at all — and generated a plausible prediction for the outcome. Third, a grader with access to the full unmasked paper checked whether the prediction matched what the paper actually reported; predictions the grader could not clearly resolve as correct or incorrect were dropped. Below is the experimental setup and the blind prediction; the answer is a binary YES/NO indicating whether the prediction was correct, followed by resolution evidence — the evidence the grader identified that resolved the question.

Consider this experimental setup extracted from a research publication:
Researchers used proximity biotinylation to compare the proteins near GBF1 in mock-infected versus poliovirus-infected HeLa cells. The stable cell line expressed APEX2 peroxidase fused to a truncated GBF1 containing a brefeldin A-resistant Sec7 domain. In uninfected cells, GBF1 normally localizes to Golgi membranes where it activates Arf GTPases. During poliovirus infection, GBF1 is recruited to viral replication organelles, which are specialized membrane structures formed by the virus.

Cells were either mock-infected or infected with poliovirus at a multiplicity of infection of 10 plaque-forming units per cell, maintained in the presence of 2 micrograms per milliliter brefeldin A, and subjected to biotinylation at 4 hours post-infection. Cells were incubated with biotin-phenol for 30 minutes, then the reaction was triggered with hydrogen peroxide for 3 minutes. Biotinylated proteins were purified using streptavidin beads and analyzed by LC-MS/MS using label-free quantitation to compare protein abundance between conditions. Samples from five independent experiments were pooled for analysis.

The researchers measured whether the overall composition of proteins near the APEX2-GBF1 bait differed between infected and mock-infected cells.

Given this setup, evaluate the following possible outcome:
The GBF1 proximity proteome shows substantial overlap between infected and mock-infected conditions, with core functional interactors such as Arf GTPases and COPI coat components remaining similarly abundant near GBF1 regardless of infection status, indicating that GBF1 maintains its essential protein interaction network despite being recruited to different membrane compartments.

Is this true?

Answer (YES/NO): NO